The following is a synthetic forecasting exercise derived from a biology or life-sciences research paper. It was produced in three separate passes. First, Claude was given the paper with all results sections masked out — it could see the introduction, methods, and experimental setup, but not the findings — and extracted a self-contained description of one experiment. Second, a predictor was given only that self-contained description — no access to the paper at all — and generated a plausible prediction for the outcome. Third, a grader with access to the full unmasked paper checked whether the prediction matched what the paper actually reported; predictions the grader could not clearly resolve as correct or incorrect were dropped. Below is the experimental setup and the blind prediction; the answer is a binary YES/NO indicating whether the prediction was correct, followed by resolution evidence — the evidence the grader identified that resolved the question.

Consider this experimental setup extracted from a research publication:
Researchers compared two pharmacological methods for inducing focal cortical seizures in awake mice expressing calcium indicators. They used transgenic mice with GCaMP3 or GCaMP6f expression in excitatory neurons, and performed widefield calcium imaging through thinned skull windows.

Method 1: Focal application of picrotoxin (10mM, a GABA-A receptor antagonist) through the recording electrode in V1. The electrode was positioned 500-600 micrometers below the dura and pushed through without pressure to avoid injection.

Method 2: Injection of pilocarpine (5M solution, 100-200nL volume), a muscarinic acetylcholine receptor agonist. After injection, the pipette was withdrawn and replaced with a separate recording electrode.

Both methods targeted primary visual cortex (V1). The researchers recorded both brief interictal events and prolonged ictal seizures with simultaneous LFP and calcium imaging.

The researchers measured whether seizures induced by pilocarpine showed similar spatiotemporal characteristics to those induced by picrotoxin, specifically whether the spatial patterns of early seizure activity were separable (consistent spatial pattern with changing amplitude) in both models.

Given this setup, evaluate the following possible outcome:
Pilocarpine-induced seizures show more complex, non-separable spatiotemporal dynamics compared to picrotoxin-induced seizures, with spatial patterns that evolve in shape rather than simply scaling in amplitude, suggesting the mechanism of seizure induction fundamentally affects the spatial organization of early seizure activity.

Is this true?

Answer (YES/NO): NO